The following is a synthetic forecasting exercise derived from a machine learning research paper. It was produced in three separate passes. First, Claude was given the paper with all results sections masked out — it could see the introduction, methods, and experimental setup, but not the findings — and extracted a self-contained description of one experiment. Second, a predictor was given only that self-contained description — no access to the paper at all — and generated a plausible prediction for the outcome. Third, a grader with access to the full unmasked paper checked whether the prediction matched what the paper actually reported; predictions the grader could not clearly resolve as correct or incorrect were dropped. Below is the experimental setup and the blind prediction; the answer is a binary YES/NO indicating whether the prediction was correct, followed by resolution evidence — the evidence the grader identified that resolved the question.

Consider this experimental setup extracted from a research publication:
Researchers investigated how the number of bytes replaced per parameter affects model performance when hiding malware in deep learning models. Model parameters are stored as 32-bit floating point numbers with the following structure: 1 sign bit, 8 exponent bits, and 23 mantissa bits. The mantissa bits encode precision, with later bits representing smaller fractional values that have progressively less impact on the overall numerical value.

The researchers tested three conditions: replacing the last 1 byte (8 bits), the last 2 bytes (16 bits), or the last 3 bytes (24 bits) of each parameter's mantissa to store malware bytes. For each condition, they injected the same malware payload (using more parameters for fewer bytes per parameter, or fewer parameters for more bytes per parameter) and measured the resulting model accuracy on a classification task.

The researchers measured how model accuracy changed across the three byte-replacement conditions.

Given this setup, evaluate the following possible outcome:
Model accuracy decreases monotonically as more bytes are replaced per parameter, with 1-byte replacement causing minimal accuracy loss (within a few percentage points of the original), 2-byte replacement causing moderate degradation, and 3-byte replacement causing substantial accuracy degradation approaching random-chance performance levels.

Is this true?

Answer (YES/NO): NO